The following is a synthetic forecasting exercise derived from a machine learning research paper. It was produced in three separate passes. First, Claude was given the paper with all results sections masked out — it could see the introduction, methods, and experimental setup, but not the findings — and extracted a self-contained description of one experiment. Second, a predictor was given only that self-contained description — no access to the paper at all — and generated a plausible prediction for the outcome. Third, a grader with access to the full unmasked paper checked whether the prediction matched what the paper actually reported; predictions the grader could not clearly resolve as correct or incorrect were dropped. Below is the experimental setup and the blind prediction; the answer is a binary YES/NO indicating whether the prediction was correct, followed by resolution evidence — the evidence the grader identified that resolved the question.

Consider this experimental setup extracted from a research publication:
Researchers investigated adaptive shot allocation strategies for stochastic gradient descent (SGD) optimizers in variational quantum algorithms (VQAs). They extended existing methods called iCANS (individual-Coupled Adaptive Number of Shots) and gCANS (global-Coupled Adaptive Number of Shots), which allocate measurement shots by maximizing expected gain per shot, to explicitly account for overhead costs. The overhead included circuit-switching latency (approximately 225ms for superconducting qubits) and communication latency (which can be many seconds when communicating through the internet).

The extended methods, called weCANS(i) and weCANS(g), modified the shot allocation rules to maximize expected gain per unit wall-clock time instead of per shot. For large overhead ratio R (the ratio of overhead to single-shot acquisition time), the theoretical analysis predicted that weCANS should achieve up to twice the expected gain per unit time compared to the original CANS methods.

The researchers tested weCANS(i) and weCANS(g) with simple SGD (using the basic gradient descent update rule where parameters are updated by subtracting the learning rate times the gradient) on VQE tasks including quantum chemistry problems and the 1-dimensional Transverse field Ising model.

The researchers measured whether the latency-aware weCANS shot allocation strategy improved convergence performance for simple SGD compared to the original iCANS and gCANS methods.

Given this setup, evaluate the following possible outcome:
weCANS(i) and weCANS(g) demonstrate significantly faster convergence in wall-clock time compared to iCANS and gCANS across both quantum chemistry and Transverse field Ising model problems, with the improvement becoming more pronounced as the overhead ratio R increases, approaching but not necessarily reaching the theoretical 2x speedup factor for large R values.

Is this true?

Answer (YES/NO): NO